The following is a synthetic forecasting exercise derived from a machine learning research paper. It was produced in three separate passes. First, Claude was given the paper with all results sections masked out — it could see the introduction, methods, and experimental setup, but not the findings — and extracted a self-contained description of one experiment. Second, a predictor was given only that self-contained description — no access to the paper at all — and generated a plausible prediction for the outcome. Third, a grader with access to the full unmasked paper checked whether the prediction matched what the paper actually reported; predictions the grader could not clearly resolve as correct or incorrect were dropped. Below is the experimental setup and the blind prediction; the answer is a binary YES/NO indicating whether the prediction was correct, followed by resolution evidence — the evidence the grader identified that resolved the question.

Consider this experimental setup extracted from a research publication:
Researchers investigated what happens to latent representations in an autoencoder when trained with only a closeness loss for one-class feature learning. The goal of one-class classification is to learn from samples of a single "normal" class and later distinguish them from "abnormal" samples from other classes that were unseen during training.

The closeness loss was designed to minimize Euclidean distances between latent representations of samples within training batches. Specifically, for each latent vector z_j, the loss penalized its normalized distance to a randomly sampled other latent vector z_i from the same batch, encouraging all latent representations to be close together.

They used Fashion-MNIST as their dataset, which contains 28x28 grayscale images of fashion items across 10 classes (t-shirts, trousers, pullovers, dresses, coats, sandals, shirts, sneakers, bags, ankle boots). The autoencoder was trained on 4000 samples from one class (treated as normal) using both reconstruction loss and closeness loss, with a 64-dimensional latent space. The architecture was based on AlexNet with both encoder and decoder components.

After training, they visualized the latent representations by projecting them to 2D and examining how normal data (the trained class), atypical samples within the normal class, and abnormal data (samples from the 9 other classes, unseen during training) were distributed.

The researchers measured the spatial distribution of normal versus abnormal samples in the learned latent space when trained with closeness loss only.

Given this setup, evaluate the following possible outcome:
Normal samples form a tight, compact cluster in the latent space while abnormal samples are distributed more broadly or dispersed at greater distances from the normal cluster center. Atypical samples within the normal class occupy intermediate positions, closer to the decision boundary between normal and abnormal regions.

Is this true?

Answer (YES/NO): NO